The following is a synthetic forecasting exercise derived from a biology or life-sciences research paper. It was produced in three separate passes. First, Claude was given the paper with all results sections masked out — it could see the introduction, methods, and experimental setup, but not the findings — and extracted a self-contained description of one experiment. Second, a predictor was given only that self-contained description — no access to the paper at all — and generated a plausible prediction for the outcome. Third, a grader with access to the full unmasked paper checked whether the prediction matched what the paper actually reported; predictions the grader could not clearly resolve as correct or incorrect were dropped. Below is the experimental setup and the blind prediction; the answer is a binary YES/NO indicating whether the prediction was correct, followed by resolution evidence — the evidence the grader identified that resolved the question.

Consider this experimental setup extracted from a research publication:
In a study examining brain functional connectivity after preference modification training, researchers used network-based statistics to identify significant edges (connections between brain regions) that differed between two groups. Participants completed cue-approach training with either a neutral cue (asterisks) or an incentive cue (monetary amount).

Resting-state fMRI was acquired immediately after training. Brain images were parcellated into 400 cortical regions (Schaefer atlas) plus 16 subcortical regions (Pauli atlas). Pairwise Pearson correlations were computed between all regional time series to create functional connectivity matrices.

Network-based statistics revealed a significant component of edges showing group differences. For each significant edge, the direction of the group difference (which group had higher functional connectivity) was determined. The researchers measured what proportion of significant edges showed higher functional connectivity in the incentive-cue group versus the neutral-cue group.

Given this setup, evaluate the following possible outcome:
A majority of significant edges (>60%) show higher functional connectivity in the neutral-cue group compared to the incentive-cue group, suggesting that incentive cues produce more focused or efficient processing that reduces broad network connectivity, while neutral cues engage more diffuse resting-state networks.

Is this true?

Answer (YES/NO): NO